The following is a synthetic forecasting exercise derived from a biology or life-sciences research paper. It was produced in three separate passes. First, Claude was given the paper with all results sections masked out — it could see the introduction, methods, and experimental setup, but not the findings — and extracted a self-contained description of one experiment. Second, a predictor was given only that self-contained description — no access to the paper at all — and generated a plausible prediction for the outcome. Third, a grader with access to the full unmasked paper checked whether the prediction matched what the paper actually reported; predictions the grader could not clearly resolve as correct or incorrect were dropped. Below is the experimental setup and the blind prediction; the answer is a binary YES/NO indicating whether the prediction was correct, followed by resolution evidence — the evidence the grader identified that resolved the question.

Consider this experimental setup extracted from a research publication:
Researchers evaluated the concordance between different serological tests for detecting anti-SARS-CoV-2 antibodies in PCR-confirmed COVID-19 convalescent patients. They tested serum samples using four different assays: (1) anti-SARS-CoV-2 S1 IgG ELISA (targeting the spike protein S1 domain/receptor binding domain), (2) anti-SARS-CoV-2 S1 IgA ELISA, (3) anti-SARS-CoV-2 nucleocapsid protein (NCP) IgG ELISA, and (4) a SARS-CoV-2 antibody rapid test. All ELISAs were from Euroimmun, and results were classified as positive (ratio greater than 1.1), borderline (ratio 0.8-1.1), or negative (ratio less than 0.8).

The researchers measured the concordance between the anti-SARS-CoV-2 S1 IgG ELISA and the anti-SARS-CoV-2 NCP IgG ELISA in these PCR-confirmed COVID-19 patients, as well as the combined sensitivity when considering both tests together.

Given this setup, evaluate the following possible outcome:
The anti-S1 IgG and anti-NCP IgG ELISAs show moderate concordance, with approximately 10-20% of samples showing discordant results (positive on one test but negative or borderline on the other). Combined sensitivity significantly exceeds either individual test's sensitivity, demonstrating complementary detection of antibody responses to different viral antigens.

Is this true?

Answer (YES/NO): NO